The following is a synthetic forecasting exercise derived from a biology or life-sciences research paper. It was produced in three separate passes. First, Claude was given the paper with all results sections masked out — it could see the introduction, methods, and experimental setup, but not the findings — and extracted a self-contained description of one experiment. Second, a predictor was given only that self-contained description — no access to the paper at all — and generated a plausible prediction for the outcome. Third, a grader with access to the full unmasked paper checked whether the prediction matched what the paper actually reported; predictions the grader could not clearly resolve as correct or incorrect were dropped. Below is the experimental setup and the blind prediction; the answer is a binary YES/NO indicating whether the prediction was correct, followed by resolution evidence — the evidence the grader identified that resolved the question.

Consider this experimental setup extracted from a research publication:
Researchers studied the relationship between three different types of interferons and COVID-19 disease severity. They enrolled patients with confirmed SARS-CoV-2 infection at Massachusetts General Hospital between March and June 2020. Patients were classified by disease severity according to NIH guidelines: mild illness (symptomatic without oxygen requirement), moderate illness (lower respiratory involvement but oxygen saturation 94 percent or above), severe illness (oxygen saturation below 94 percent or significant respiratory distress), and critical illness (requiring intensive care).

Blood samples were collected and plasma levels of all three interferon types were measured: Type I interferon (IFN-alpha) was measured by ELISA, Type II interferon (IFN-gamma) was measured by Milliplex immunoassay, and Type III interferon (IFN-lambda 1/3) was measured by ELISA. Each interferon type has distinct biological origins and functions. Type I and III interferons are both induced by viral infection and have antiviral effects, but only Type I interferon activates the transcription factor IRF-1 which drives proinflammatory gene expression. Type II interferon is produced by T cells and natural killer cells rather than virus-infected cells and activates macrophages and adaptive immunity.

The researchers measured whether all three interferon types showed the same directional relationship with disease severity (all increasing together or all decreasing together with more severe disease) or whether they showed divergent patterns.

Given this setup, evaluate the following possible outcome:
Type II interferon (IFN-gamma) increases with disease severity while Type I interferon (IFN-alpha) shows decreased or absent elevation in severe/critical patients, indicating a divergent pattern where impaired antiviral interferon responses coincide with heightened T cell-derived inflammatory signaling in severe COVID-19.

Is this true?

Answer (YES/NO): NO